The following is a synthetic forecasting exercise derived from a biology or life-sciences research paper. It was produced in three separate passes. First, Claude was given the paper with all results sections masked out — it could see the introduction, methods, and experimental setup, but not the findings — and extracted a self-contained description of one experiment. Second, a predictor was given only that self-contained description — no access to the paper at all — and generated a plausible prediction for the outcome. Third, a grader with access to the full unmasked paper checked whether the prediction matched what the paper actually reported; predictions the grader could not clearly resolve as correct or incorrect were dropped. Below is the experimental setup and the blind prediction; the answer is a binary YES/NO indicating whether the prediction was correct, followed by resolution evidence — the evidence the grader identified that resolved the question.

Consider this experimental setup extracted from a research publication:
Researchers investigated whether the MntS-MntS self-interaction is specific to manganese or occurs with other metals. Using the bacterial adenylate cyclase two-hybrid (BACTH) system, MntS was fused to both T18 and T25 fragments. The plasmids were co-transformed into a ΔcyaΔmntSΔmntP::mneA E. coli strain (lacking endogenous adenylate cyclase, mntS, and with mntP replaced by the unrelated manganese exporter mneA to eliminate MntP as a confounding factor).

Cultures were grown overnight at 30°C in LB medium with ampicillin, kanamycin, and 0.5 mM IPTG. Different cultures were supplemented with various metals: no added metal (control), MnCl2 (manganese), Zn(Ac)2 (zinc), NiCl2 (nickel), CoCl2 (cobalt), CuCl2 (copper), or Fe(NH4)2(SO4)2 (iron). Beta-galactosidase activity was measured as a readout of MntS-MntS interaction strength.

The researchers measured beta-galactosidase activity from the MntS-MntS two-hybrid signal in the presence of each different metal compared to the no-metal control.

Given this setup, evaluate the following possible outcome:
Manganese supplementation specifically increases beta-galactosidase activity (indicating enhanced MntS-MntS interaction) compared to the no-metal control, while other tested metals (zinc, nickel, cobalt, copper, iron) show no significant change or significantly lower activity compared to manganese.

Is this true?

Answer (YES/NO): YES